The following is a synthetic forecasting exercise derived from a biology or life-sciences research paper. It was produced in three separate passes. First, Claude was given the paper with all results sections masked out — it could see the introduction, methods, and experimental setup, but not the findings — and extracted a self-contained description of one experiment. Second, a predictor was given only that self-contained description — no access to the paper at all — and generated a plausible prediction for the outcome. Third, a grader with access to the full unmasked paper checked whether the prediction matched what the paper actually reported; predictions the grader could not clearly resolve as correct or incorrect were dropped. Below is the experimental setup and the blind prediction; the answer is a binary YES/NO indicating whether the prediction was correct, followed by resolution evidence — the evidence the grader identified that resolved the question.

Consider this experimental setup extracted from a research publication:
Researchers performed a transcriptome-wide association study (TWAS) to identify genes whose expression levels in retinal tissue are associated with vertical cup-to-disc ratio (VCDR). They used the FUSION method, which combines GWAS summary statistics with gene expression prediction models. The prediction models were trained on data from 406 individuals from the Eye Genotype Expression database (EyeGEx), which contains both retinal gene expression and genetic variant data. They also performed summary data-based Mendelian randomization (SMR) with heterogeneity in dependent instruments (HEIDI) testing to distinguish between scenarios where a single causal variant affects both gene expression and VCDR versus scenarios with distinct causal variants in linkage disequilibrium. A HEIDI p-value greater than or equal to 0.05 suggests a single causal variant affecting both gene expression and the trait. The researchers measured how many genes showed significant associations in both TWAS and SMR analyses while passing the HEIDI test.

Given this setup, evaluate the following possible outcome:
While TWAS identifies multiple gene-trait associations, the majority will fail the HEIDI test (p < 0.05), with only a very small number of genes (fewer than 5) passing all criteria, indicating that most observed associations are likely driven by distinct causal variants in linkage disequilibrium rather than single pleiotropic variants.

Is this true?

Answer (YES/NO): NO